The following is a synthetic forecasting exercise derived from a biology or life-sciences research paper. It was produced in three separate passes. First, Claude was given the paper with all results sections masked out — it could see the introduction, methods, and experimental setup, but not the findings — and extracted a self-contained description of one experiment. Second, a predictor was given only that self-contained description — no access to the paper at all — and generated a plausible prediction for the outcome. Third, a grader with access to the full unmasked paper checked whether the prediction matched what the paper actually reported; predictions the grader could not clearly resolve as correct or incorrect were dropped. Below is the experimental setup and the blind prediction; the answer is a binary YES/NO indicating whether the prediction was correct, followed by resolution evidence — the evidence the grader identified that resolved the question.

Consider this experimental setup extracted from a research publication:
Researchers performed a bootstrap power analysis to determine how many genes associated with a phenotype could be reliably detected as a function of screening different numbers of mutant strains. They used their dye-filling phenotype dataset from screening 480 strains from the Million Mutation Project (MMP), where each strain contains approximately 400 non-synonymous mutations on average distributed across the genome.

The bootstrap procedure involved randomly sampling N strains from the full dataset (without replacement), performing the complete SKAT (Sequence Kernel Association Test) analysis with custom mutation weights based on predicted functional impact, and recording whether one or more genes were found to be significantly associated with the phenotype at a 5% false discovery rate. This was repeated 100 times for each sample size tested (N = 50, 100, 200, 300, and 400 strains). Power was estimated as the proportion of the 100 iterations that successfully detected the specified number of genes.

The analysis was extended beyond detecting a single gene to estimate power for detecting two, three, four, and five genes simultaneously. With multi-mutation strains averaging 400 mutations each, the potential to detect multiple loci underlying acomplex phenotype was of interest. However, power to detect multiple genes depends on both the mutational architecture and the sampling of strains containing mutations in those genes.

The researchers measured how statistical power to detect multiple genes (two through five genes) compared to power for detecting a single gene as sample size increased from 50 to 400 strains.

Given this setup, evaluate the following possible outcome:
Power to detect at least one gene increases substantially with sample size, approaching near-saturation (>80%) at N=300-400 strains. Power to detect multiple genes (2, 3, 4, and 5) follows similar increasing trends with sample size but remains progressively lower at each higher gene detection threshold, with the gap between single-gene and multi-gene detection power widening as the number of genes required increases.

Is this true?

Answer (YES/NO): NO